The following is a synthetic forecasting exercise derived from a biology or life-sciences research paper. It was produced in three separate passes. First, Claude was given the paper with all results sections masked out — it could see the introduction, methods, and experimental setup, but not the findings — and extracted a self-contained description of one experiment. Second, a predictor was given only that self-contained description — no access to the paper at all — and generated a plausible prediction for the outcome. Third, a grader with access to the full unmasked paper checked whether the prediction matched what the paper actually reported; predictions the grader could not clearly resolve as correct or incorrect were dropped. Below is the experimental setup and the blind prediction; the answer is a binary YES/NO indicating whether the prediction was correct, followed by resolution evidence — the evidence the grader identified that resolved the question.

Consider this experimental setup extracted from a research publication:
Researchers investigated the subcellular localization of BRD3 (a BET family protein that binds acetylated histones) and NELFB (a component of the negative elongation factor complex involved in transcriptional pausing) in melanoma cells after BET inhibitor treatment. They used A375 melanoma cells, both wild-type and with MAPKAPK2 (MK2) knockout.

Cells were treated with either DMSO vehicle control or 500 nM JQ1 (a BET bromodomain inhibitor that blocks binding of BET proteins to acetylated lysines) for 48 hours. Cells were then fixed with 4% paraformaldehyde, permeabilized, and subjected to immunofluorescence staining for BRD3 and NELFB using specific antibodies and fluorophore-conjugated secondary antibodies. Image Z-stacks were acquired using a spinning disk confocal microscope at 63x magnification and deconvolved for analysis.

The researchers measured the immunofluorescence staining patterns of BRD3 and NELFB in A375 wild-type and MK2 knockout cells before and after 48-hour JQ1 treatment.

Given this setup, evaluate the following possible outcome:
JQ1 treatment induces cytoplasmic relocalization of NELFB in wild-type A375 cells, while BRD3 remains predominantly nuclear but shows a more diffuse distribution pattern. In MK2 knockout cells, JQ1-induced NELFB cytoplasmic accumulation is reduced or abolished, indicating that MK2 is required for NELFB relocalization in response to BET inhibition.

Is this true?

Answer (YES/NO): NO